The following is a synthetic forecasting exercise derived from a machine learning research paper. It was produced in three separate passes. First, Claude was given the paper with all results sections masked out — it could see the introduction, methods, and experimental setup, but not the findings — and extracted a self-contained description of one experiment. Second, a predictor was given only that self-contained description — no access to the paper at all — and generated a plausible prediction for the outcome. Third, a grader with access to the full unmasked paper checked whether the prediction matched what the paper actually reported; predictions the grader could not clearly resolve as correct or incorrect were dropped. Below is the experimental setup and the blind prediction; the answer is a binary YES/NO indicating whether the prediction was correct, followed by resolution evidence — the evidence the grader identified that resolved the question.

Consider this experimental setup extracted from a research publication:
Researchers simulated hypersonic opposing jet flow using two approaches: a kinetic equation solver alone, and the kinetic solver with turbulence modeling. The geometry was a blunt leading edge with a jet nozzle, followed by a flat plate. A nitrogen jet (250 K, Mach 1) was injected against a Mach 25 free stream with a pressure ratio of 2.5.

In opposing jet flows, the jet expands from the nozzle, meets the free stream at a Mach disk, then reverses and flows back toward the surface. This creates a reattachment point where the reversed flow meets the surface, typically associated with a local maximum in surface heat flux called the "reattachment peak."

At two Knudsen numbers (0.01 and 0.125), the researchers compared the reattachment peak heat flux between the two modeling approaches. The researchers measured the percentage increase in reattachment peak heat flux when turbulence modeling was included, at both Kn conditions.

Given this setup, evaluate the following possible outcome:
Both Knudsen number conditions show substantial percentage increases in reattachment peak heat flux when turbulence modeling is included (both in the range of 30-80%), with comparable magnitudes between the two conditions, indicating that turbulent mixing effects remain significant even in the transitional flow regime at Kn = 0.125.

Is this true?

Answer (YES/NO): NO